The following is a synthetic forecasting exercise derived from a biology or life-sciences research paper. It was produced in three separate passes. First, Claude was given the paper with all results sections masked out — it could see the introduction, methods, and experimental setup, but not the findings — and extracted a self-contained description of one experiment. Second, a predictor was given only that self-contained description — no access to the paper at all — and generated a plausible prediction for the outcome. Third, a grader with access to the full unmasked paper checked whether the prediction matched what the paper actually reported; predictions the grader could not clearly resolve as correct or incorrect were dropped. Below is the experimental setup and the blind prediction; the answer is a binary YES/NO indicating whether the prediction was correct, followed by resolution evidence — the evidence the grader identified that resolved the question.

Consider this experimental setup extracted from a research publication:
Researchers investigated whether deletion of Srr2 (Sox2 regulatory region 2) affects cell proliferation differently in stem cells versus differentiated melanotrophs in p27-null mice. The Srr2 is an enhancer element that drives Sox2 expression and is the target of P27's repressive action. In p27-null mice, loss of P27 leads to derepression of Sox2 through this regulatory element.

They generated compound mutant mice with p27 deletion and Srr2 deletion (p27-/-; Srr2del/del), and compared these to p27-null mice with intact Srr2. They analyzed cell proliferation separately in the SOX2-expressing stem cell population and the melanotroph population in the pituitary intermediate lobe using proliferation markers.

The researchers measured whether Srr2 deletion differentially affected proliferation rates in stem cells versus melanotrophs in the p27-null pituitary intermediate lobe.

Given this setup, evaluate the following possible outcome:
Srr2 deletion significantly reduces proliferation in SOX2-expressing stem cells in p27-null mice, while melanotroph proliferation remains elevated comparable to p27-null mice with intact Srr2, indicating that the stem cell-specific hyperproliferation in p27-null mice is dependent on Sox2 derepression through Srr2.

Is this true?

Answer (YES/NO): YES